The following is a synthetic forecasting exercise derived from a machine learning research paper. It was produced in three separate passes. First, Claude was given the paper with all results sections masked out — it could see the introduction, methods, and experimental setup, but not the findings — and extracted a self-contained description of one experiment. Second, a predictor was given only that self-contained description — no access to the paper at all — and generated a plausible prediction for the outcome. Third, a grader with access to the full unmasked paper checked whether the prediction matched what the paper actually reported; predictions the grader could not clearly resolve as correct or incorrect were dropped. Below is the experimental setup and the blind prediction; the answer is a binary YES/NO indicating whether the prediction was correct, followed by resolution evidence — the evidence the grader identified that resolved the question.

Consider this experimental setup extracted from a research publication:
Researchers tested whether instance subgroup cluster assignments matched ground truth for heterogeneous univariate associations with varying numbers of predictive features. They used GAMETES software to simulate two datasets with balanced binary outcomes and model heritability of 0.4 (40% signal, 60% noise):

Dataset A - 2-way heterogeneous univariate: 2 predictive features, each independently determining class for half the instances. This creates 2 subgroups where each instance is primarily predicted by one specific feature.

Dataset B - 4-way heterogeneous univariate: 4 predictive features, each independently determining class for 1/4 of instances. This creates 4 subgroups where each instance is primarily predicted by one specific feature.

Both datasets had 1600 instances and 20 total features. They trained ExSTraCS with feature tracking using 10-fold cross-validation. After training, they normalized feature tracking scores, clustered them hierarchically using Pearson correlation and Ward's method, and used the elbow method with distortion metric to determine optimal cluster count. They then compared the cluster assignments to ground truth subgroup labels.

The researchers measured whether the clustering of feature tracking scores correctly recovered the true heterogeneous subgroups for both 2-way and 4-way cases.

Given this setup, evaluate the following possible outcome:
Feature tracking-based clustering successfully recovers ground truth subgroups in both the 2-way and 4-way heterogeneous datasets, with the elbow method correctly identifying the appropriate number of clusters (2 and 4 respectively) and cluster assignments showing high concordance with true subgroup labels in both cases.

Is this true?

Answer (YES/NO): NO